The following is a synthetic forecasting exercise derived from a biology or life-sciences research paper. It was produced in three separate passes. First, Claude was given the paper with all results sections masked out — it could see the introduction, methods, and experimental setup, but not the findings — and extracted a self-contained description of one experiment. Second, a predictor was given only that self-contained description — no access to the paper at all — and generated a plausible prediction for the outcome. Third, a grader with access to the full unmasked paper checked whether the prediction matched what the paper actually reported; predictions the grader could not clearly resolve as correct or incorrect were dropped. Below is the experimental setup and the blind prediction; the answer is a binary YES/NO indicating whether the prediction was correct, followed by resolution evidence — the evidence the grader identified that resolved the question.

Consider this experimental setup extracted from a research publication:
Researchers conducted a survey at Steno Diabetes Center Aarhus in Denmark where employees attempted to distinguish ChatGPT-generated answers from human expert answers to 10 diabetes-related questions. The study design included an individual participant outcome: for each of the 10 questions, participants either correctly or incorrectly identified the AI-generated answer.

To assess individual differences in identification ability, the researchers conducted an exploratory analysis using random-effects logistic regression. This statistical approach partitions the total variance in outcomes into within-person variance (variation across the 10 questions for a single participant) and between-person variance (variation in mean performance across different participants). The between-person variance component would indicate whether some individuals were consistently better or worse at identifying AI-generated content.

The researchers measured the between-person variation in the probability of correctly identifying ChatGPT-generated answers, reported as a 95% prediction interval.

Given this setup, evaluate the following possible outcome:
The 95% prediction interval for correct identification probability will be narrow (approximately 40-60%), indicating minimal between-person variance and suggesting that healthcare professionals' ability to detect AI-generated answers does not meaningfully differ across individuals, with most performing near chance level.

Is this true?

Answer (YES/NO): NO